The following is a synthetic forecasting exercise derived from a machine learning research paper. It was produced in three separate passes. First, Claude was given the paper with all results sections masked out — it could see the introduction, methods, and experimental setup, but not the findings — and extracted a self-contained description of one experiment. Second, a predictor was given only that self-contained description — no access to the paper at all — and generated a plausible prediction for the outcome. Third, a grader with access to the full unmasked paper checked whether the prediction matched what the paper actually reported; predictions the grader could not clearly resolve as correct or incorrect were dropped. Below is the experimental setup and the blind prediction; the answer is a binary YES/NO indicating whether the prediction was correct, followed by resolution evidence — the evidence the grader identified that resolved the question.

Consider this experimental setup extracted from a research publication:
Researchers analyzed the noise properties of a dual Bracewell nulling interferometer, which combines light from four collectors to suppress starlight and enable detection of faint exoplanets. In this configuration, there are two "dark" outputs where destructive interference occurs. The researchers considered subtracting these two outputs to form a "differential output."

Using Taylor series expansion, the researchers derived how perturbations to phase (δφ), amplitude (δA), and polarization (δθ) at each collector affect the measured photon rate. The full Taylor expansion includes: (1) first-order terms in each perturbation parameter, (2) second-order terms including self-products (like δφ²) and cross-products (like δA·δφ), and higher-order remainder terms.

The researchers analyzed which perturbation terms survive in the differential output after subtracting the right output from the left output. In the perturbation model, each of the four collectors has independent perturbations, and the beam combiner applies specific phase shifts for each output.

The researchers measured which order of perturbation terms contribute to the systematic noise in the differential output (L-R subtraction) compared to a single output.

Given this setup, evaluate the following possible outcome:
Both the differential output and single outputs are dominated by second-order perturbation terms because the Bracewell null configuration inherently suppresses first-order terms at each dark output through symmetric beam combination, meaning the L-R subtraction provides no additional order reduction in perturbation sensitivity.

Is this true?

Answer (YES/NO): NO